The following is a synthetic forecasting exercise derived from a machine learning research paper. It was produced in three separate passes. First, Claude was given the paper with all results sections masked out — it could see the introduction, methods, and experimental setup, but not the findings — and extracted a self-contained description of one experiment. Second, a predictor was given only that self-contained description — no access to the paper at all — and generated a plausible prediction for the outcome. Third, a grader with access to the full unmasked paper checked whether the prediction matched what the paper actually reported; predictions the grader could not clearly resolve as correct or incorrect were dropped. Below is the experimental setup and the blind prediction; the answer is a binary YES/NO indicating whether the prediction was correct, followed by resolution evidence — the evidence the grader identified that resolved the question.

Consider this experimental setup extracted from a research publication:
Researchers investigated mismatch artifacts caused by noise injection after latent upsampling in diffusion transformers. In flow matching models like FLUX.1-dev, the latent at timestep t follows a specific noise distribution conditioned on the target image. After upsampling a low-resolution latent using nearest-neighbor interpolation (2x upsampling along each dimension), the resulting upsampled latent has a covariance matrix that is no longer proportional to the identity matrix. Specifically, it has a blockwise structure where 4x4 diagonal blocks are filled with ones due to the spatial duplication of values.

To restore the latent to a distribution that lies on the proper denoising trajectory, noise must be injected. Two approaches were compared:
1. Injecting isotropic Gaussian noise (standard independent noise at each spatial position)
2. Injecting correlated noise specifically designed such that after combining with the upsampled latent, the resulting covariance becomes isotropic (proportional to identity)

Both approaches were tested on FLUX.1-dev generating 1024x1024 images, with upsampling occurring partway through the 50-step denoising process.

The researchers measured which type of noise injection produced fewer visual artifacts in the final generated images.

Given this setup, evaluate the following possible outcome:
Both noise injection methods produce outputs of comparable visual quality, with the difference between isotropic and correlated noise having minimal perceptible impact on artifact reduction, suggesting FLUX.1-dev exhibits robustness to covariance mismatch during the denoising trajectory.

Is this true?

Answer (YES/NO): NO